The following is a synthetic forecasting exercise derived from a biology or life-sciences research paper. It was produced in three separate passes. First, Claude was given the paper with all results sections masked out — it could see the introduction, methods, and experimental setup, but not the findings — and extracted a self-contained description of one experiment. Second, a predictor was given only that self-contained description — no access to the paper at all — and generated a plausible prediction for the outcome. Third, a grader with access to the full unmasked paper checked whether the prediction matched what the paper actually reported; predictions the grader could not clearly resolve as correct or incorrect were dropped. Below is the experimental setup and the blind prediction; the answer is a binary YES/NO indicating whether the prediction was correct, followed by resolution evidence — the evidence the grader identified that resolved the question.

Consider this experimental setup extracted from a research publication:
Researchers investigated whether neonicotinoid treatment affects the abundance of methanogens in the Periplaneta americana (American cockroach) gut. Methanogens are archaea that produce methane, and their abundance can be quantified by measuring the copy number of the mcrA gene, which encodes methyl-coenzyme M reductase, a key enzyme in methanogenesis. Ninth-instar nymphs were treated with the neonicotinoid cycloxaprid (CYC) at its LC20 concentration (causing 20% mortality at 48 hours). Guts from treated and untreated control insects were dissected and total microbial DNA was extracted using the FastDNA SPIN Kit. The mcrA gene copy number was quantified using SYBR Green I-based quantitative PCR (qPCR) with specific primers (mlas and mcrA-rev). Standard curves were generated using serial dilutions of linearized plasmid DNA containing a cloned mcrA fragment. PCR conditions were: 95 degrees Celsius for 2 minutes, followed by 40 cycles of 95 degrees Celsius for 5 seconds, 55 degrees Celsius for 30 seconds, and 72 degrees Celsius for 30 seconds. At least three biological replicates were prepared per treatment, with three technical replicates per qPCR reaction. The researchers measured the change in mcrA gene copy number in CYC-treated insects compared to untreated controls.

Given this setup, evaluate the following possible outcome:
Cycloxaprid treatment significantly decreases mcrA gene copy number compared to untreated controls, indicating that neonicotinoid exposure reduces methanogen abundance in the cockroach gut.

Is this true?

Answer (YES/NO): NO